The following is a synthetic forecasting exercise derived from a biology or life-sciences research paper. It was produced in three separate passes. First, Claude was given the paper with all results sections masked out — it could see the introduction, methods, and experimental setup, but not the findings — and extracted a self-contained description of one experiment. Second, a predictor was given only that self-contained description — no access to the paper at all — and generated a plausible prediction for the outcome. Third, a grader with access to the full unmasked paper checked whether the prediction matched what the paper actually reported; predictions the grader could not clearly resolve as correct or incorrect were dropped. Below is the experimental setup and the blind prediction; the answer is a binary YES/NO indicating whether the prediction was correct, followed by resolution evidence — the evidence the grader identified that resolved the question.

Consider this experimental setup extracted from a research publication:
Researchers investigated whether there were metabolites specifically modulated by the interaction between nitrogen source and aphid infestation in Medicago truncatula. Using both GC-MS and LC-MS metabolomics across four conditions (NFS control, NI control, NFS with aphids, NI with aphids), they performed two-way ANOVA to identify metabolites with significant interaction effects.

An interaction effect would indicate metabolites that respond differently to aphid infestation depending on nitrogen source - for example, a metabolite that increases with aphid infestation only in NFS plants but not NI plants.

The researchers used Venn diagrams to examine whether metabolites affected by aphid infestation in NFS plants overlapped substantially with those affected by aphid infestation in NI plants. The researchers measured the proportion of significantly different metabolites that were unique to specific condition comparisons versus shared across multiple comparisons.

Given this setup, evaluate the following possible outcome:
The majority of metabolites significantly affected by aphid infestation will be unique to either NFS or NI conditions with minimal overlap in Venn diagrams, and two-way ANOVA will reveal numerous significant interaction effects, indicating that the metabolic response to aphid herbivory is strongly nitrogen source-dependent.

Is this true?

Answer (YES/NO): NO